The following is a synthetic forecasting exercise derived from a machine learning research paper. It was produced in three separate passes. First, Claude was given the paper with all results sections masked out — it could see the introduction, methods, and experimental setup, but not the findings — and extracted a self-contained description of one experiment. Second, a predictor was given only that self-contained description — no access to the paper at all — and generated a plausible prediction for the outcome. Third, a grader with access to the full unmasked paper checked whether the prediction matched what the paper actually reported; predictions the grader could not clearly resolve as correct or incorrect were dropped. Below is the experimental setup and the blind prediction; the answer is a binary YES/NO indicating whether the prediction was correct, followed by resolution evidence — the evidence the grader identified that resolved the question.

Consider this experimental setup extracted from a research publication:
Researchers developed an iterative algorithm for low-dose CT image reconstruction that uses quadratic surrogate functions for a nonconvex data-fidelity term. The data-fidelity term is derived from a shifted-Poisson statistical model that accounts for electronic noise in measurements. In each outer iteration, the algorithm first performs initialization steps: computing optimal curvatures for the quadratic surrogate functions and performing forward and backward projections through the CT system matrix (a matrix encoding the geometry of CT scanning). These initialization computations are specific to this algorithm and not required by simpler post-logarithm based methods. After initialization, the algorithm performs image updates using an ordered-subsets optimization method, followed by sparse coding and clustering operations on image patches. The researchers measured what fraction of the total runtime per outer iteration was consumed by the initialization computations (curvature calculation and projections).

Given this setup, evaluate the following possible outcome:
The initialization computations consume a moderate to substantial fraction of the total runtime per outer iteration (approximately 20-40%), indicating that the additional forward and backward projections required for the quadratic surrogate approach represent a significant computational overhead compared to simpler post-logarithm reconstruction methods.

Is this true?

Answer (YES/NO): YES